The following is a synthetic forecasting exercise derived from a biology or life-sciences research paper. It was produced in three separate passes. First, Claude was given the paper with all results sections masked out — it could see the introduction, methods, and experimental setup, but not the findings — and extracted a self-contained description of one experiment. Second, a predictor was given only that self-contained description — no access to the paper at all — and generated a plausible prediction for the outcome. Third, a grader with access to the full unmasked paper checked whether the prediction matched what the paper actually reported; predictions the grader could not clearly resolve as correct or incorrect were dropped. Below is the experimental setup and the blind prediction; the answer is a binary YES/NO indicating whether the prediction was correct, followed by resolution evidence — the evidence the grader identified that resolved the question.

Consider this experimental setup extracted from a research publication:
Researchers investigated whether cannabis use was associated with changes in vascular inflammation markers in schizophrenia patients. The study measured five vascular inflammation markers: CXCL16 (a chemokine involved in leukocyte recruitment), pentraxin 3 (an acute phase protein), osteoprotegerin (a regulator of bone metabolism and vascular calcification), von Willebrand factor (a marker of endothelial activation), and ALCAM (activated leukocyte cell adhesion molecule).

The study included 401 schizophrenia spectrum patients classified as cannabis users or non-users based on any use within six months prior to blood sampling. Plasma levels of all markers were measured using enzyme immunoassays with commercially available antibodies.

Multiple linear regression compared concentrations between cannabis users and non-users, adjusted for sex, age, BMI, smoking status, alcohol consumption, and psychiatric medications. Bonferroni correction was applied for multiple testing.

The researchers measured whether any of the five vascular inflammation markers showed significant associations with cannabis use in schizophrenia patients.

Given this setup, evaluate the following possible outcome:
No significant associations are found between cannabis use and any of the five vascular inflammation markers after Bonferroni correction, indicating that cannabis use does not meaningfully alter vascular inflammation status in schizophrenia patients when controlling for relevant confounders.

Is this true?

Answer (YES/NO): YES